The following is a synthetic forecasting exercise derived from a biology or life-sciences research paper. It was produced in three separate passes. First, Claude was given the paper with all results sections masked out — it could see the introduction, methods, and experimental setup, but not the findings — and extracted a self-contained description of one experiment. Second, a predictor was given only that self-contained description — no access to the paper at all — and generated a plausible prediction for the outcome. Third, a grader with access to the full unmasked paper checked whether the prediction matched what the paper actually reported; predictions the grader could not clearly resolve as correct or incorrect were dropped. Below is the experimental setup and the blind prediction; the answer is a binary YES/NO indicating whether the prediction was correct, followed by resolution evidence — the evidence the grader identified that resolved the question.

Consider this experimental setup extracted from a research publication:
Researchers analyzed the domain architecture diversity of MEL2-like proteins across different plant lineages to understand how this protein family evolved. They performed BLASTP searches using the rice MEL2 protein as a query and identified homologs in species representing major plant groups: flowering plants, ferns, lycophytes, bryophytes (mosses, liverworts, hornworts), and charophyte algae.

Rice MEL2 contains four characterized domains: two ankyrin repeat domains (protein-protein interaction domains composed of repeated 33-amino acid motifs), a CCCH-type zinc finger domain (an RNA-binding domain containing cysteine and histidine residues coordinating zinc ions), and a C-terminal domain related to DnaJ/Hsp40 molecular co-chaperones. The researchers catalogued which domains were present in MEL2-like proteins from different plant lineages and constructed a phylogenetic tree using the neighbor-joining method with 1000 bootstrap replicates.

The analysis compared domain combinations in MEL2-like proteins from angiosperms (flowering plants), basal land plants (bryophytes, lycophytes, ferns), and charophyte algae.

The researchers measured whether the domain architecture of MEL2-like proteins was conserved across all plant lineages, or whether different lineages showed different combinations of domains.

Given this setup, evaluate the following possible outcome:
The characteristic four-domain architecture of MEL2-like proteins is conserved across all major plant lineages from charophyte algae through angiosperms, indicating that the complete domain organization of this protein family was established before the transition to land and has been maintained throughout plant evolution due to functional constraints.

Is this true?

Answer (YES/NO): NO